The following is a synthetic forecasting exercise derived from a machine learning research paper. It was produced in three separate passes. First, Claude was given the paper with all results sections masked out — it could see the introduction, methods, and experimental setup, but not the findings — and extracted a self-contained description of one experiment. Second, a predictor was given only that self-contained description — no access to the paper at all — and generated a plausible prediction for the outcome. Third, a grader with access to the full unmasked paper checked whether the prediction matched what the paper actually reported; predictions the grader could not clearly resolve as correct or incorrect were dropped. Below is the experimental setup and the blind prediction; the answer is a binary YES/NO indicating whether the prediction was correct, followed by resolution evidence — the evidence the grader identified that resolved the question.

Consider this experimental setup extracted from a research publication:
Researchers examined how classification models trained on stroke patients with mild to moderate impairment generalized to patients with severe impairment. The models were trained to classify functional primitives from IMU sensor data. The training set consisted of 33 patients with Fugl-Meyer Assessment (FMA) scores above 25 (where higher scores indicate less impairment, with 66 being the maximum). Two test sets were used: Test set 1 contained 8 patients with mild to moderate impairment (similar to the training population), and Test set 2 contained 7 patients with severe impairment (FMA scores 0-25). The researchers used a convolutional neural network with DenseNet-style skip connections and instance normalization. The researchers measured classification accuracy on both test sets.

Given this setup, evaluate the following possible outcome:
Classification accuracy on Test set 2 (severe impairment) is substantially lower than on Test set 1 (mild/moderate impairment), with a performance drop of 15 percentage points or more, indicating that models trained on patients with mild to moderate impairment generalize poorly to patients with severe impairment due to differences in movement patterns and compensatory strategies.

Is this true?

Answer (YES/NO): YES